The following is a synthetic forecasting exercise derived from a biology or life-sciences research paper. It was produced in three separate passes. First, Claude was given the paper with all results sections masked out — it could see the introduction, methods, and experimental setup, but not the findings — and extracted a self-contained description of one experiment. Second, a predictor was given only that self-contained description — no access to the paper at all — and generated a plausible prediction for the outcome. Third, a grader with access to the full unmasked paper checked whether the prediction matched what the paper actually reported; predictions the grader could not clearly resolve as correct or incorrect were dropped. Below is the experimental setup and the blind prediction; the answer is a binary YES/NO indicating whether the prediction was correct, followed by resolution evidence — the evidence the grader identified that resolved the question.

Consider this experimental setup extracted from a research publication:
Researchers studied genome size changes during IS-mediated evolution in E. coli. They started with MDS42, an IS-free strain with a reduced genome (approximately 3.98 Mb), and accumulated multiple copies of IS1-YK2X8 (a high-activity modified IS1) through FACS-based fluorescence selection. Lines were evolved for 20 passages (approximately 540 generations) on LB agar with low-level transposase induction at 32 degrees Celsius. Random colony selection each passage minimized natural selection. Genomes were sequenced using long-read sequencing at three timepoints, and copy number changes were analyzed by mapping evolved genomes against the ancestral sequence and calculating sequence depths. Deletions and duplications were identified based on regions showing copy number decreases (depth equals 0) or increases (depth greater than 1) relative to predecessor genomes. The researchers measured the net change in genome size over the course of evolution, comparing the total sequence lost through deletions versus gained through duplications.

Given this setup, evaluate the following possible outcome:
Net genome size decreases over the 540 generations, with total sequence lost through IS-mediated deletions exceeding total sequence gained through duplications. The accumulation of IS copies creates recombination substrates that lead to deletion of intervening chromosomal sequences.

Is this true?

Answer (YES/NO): NO